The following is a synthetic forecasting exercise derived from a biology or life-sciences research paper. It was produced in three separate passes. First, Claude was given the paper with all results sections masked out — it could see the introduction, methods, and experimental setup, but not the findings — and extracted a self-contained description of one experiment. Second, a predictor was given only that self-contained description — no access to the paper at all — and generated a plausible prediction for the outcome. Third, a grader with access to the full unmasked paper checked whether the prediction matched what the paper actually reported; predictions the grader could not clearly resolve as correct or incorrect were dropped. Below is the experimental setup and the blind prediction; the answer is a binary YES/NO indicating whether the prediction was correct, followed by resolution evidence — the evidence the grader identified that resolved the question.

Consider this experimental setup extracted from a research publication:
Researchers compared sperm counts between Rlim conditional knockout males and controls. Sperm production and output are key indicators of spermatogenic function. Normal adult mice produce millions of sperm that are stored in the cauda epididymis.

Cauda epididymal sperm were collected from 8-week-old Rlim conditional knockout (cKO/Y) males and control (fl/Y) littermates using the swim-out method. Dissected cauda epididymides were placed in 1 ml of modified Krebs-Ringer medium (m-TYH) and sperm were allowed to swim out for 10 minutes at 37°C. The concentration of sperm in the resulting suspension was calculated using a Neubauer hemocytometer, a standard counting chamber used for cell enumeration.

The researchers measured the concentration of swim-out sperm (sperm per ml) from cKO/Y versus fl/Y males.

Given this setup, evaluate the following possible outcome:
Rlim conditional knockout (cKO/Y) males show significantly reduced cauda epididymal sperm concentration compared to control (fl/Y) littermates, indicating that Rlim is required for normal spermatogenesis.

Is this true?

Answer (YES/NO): YES